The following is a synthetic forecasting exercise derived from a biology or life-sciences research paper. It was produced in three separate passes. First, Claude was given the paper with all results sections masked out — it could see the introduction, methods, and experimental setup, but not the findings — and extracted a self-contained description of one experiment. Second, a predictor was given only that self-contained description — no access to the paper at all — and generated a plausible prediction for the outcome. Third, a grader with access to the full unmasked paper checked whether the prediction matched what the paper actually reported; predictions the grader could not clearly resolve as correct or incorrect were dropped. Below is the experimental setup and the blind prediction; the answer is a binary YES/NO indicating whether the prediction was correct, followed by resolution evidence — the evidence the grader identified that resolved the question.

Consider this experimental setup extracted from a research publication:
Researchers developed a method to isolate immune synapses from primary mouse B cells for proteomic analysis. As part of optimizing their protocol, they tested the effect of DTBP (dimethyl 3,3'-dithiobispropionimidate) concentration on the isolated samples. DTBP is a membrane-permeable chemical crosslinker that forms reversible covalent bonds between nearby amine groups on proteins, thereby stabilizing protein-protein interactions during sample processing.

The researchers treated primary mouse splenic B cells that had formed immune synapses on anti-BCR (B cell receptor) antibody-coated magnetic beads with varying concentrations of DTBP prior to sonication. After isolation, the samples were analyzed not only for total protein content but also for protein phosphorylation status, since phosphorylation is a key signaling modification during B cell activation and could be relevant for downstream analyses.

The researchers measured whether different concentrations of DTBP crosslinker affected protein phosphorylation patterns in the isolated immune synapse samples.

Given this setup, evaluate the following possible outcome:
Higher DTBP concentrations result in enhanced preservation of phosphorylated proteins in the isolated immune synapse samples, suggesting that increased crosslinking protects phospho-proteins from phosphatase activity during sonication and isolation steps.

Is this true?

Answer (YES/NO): NO